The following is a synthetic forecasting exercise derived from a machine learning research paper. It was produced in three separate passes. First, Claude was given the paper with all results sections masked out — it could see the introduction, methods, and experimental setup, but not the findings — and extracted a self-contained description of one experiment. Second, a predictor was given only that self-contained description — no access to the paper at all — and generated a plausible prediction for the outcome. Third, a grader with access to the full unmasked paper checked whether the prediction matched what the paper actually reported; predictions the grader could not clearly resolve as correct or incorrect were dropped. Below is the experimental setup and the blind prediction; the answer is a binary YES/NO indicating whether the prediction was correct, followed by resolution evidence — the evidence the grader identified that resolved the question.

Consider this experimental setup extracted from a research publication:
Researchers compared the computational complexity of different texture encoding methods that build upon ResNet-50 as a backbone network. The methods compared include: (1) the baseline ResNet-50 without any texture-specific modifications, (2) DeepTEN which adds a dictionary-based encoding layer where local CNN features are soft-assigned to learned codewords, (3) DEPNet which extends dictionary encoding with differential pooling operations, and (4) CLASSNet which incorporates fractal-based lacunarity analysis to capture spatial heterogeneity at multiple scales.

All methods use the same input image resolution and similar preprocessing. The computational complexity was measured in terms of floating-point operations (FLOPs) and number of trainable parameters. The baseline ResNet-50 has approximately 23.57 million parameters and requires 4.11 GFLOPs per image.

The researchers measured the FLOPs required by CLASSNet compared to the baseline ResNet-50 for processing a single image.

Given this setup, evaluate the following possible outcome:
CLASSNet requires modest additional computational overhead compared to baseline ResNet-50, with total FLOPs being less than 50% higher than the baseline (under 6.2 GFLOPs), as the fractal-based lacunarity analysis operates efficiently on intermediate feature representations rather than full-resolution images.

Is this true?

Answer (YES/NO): YES